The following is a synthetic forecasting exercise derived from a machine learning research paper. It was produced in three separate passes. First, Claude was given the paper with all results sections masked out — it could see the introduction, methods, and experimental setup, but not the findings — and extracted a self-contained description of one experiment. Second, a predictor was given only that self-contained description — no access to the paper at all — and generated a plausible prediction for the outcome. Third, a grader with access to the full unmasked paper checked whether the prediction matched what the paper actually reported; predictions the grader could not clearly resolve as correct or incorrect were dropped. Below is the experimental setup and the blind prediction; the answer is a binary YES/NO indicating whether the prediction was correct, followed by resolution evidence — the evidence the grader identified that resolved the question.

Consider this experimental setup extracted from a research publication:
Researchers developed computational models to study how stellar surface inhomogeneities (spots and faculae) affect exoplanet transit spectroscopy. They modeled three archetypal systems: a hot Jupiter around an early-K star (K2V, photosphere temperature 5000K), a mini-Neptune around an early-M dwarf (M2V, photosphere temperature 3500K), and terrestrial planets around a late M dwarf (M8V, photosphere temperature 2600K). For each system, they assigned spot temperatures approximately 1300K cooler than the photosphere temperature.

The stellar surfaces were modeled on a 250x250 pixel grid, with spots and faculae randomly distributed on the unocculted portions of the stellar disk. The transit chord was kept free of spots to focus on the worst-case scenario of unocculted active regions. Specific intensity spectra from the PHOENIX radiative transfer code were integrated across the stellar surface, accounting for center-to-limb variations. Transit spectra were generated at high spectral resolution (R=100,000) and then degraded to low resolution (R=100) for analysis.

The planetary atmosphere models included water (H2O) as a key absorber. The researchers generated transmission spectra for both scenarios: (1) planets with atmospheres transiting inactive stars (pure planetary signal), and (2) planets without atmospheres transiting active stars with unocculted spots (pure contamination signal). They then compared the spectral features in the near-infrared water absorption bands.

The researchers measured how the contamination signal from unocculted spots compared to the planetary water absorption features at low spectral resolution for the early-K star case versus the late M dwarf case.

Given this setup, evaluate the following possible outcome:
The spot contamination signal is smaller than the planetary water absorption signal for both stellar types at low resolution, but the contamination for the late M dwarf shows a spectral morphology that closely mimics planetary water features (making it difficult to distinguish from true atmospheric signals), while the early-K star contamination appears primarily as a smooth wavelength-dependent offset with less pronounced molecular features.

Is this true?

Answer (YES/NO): NO